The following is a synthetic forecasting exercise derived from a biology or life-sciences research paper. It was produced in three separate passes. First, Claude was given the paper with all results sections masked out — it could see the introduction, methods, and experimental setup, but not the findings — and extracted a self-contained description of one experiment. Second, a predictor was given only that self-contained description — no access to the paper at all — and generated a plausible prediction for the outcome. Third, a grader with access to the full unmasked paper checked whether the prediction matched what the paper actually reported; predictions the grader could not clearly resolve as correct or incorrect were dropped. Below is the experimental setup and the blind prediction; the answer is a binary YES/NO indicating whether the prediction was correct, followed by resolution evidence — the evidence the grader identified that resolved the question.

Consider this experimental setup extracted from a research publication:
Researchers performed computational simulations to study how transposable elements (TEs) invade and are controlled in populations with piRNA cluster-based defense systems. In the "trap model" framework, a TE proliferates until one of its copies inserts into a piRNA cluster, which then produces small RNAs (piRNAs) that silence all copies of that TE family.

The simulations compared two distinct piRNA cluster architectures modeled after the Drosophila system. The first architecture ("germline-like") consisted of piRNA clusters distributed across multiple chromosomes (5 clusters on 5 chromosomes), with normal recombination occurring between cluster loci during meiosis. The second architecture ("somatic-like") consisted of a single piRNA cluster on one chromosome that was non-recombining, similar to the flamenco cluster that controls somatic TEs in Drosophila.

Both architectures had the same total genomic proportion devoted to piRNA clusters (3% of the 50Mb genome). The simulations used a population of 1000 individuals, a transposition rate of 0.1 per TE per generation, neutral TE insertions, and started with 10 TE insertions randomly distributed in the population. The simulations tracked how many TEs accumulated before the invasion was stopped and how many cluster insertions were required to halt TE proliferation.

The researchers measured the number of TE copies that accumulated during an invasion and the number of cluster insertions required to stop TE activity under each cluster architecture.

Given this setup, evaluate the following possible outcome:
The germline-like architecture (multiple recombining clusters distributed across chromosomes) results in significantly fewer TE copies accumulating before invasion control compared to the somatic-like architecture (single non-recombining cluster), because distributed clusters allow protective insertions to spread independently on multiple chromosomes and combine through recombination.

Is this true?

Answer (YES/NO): NO